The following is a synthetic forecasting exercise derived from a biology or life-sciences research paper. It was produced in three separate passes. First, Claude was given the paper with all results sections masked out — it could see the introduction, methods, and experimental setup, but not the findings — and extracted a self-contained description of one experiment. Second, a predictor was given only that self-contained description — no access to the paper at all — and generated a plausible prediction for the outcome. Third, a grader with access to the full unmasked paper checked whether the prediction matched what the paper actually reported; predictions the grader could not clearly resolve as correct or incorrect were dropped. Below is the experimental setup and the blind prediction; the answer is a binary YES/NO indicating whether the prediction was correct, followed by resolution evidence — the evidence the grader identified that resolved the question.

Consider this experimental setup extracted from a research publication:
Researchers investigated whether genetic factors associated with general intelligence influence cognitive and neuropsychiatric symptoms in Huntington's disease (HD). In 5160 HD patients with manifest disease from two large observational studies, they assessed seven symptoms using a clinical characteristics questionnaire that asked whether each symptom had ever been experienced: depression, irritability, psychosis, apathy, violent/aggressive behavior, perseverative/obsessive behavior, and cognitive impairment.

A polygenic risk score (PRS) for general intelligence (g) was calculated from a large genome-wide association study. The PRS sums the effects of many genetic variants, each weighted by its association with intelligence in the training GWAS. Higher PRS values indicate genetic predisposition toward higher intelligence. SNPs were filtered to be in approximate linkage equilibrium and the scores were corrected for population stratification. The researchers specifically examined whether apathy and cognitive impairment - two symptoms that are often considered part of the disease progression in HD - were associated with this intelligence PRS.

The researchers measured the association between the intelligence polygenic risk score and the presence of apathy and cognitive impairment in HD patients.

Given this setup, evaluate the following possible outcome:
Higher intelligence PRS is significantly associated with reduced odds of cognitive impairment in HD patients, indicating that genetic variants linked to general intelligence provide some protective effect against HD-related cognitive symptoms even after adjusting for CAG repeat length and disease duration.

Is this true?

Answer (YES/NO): YES